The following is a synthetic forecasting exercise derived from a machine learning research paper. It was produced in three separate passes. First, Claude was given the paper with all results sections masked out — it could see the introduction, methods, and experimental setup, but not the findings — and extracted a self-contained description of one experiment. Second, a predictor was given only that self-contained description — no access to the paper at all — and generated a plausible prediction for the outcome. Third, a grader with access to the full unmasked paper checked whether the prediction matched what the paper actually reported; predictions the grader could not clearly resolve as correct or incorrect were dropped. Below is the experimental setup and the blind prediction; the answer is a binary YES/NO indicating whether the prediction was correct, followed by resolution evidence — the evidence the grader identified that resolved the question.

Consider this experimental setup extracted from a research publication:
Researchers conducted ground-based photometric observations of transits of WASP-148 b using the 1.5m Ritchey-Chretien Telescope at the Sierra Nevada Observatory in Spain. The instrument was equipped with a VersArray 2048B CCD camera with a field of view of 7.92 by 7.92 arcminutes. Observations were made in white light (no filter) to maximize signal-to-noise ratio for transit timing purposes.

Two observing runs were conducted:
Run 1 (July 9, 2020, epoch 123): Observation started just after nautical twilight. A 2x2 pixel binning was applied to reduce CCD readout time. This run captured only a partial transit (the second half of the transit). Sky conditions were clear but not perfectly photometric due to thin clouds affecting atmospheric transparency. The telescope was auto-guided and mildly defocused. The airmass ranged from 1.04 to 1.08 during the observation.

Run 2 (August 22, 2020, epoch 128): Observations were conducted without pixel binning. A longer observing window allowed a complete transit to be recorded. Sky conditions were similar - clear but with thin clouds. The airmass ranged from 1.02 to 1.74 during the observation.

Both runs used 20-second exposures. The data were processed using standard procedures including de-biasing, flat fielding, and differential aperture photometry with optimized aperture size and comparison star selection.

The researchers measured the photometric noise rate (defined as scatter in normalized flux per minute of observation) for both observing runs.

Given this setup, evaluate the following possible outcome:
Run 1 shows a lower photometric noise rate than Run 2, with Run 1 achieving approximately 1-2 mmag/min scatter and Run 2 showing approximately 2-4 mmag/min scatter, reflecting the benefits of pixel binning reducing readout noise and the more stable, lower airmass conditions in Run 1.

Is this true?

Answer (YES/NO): NO